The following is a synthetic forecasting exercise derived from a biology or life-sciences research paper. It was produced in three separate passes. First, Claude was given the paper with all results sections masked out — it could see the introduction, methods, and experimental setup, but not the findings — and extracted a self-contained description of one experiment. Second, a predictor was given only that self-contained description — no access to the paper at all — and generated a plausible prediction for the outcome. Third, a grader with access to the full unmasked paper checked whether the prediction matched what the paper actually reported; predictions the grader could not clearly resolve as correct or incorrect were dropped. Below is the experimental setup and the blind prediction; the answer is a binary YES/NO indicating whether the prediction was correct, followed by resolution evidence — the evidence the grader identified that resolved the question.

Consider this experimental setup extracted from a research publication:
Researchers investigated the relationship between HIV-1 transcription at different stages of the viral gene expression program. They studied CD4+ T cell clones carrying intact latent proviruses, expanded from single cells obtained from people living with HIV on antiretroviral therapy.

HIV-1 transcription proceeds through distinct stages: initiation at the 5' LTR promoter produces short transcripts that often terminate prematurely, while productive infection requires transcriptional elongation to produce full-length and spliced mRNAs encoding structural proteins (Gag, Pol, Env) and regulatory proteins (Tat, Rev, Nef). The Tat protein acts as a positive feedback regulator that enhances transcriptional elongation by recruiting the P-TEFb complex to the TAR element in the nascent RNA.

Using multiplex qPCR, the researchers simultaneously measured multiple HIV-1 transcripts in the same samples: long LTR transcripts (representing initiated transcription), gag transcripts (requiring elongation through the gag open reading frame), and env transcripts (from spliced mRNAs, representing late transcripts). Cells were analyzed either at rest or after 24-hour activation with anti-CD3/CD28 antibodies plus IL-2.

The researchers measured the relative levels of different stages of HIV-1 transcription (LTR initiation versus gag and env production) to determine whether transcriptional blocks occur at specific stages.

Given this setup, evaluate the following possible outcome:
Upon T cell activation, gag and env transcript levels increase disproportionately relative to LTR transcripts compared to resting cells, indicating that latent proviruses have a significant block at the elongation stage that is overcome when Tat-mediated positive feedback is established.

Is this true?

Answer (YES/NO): NO